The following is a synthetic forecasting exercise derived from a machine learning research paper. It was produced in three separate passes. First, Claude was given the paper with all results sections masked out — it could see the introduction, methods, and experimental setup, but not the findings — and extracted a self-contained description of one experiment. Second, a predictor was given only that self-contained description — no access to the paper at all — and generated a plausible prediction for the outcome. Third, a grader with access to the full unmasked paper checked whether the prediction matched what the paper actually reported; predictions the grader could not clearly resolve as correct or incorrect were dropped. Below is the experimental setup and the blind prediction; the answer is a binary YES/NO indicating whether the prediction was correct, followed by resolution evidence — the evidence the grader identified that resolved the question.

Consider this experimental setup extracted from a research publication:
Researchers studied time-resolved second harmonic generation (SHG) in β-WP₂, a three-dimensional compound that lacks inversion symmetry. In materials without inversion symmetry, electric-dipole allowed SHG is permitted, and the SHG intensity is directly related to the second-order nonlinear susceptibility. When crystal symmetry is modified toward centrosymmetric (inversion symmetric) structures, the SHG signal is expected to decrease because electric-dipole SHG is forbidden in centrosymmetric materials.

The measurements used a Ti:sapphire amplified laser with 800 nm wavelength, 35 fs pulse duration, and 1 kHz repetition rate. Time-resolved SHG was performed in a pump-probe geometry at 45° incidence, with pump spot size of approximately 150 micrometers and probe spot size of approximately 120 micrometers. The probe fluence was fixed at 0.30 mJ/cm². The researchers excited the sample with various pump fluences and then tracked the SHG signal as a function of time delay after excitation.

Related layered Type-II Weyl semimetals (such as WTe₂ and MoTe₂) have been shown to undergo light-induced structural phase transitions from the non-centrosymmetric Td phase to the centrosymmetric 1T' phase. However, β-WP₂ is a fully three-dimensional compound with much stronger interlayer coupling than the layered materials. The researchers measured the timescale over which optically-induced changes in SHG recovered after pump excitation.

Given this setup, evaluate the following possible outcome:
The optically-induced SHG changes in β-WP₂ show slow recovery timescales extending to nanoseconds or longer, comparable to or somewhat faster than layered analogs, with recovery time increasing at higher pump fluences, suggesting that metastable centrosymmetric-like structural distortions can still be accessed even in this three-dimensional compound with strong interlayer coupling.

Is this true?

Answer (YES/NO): NO